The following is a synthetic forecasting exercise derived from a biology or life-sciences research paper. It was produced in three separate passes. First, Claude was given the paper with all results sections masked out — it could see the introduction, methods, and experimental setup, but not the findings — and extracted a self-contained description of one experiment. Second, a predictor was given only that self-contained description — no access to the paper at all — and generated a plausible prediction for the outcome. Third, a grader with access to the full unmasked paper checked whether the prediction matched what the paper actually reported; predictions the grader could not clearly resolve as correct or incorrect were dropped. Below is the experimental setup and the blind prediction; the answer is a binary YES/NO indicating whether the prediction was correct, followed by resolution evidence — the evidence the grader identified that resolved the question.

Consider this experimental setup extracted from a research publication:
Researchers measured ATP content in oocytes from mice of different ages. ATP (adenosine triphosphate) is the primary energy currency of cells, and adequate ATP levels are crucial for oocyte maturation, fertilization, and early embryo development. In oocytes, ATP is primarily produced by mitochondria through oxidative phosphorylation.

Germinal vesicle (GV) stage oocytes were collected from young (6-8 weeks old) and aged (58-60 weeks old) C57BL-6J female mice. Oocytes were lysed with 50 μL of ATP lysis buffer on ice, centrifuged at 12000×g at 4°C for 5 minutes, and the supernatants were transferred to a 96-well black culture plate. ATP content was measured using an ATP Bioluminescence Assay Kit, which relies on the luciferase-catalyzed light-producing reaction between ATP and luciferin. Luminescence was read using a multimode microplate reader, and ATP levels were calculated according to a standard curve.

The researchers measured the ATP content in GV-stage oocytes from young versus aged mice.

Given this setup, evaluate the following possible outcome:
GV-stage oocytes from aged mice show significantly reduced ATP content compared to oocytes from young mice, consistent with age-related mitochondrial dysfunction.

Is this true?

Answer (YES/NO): YES